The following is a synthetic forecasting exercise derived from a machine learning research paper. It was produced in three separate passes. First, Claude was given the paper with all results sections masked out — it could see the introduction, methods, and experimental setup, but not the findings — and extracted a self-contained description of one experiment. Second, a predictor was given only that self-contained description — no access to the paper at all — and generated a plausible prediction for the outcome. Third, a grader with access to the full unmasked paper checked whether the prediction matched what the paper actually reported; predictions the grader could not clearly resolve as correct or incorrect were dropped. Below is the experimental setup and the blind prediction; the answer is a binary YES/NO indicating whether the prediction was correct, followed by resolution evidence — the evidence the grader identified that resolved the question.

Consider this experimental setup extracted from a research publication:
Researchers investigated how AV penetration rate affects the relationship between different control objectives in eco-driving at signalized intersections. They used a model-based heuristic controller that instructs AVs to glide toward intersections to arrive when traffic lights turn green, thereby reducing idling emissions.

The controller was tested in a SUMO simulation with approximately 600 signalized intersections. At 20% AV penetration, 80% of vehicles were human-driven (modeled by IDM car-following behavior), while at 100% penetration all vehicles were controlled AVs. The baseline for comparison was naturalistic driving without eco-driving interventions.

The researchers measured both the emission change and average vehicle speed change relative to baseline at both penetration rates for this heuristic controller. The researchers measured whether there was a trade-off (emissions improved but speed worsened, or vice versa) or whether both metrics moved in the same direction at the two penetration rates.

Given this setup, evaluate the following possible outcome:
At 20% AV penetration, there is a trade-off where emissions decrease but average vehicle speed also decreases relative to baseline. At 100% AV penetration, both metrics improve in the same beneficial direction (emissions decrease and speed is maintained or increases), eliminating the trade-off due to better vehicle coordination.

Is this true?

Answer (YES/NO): NO